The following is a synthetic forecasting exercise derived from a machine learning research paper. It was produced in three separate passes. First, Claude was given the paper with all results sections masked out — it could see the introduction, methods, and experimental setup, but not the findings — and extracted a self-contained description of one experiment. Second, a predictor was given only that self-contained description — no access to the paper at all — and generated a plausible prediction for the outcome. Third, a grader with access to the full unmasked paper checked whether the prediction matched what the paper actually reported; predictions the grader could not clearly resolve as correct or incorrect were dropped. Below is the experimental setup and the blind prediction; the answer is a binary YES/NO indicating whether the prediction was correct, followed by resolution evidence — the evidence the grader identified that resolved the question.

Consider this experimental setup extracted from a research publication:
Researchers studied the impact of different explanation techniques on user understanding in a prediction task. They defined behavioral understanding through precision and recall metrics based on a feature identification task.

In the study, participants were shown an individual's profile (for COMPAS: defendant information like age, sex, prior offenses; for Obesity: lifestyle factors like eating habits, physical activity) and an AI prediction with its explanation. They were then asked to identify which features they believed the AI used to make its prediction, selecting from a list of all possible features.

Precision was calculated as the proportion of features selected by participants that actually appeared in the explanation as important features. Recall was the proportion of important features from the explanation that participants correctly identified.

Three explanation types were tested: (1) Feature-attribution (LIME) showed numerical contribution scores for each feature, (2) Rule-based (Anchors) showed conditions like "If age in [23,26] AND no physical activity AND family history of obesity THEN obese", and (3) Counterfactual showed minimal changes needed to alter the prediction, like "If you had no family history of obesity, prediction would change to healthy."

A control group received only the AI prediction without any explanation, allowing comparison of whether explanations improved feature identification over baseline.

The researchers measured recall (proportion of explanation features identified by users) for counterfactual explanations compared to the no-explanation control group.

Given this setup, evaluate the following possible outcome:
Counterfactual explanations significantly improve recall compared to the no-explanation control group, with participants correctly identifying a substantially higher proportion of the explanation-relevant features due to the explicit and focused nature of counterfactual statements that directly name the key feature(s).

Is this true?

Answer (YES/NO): YES